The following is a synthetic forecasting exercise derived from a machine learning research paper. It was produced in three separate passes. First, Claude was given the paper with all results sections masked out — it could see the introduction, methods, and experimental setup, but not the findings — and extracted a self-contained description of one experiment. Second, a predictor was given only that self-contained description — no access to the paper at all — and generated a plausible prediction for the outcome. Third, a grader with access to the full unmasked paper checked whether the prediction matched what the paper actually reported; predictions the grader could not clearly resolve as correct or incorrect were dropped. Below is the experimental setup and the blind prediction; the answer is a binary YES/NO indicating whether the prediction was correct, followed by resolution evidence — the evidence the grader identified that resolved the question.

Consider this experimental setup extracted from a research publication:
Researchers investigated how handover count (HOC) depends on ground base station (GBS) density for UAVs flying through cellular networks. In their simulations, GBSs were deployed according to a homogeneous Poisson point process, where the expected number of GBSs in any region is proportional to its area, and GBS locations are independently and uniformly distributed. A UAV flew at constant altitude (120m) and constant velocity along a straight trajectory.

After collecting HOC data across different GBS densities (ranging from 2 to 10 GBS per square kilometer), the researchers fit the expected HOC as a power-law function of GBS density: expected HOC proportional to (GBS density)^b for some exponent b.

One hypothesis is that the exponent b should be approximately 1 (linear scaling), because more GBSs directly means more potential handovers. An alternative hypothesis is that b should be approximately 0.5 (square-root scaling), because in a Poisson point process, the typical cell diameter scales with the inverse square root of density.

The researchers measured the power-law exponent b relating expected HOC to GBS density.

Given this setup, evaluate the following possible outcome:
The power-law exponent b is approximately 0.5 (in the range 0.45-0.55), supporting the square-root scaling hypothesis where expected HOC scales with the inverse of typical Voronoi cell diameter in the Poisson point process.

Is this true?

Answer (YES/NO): YES